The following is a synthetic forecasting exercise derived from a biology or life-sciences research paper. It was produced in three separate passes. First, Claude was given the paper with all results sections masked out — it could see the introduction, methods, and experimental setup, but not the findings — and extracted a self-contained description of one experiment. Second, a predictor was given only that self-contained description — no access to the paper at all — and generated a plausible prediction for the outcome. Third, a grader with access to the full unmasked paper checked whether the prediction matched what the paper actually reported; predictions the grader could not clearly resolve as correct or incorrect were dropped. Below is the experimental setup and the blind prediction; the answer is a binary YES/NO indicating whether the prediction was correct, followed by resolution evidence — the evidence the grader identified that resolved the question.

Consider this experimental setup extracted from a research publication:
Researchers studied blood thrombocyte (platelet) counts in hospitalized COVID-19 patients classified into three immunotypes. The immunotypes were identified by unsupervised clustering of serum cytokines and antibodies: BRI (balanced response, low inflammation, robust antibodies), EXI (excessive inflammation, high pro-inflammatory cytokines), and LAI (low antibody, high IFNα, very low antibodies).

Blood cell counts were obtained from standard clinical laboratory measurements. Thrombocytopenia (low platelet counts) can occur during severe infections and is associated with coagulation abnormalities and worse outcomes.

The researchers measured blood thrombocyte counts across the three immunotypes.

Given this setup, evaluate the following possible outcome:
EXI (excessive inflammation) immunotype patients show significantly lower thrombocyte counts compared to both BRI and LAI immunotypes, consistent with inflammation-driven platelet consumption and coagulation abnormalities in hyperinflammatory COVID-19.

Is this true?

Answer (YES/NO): NO